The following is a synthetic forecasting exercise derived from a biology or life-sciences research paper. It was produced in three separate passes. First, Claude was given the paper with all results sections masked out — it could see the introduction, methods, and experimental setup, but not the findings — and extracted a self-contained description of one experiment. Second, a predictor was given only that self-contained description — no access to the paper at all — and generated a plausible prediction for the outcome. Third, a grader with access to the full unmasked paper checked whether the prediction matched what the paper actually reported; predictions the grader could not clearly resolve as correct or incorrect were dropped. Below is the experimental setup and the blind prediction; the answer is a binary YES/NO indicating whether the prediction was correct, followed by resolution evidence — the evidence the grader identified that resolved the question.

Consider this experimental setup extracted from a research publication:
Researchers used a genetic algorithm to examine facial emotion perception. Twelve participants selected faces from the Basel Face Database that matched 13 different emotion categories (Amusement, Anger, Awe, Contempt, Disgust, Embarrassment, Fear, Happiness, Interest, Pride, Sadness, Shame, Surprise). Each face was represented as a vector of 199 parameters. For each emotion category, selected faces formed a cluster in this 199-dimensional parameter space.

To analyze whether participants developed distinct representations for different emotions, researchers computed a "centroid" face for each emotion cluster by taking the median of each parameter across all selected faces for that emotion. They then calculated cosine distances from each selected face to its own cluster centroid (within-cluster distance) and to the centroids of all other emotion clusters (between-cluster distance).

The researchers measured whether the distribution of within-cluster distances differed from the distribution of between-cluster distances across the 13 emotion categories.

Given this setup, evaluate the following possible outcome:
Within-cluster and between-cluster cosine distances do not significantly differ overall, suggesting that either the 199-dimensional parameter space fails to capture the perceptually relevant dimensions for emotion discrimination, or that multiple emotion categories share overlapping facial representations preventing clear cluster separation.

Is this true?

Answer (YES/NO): NO